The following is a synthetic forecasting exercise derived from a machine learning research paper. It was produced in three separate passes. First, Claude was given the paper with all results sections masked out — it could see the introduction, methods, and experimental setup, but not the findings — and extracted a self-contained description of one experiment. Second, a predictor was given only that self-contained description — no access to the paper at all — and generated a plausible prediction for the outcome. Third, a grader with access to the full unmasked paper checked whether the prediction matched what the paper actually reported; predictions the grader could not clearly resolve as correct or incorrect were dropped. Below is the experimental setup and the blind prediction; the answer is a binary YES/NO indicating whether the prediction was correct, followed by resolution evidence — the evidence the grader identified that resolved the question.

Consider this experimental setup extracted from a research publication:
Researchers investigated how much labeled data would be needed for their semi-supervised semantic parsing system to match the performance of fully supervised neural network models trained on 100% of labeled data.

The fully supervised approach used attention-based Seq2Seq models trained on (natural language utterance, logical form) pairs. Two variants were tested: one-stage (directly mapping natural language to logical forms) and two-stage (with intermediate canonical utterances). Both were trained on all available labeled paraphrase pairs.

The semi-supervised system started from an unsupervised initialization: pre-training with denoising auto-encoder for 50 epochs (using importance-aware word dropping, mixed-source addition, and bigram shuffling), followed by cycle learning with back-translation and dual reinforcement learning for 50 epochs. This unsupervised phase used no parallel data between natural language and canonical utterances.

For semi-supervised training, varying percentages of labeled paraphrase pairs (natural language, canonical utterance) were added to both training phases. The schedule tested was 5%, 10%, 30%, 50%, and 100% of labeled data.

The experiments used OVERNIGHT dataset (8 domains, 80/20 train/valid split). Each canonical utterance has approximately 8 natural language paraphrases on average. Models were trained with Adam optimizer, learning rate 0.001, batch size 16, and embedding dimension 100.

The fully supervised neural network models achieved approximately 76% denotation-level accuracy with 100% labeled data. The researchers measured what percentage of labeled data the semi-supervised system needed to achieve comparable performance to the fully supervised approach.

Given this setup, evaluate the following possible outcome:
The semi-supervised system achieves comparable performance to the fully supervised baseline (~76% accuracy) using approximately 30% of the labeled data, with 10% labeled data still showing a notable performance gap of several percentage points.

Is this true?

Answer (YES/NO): YES